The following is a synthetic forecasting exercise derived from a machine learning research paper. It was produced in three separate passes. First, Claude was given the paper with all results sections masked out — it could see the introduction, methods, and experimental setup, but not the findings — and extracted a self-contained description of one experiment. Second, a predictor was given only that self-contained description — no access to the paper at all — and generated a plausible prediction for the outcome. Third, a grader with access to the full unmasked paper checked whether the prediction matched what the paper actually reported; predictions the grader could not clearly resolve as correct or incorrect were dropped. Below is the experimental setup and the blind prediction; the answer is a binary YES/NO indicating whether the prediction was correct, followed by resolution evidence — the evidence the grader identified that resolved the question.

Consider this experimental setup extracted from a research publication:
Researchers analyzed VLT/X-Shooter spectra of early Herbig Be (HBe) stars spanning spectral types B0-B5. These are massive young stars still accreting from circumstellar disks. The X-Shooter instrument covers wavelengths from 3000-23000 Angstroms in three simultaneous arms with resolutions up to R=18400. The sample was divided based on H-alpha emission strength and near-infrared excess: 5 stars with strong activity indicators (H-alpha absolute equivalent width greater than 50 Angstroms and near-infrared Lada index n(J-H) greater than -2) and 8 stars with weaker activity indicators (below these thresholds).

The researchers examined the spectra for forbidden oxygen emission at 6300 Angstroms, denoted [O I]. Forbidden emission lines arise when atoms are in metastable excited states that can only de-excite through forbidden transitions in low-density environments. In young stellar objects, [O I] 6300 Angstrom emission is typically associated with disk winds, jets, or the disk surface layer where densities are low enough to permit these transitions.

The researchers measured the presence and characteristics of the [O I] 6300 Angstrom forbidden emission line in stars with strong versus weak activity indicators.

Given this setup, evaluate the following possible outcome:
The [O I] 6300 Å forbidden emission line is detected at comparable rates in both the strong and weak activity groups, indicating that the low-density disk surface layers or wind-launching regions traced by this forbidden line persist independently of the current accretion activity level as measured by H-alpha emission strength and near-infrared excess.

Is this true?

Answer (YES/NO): NO